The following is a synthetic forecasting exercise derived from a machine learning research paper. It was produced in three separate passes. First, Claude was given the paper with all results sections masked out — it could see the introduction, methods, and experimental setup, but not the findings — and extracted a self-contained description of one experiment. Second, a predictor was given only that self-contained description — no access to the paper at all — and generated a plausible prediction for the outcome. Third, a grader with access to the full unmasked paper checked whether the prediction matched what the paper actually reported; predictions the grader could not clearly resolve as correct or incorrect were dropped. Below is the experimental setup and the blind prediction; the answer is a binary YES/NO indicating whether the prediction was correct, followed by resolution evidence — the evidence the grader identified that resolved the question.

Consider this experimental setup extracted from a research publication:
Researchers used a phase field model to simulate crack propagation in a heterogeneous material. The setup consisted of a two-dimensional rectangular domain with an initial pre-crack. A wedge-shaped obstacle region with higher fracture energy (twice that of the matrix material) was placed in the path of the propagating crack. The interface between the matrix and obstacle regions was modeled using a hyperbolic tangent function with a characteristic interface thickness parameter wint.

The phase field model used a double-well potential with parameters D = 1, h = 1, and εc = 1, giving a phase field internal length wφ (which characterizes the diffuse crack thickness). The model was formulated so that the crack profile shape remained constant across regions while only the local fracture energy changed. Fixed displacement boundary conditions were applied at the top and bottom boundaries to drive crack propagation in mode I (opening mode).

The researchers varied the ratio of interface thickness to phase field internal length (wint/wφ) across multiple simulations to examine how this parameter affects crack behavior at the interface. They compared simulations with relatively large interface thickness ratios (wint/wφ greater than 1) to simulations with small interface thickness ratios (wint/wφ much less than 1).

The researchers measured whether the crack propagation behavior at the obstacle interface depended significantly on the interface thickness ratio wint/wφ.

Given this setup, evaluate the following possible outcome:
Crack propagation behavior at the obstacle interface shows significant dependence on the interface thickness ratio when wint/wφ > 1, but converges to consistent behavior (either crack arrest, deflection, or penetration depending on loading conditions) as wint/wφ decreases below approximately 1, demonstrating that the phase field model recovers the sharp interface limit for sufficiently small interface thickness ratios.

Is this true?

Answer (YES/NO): NO